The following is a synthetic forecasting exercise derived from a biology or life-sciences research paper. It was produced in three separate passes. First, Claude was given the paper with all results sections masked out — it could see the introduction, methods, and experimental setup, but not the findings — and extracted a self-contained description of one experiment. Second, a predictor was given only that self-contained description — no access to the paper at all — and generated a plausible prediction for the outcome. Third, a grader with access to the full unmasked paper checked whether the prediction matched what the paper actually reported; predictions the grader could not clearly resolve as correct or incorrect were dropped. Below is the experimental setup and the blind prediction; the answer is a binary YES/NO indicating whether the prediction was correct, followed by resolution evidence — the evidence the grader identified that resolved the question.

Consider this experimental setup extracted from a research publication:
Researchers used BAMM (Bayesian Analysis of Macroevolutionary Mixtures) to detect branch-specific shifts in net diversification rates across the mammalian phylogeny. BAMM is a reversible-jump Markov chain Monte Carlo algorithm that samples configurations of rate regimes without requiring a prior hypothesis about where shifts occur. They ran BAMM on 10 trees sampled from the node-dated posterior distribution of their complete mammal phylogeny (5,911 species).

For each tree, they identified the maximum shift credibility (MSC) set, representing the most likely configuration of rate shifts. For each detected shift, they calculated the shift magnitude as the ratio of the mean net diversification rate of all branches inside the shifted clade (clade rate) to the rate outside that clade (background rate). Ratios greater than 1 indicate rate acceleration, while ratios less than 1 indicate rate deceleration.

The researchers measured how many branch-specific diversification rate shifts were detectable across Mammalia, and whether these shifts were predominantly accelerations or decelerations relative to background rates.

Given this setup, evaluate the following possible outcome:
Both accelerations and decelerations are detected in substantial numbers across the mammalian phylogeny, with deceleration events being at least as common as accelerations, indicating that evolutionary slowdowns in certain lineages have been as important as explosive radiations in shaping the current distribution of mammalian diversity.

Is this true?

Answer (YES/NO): NO